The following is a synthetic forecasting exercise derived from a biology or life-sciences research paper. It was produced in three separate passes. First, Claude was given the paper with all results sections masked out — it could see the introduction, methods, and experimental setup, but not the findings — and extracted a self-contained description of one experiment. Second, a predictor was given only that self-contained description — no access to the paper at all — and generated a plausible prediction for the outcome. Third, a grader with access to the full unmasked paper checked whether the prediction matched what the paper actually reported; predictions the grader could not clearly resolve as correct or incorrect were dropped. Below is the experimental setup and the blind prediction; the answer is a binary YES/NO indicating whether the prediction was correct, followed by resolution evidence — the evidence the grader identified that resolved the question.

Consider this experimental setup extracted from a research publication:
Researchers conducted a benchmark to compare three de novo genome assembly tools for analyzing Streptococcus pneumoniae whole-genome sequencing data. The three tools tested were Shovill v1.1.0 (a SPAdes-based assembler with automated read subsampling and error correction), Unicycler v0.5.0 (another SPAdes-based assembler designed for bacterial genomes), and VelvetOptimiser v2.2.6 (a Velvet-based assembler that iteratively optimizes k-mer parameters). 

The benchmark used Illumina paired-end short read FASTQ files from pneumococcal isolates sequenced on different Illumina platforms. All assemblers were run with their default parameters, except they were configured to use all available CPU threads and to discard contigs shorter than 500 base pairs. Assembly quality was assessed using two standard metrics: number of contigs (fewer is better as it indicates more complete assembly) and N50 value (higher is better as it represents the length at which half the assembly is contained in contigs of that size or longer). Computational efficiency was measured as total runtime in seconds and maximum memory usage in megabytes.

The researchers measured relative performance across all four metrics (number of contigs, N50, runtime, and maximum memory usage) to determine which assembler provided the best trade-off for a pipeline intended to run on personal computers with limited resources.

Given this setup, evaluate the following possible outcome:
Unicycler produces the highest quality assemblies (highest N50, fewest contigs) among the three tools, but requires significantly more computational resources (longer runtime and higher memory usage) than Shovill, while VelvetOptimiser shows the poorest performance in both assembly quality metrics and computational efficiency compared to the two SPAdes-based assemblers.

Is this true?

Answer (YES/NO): NO